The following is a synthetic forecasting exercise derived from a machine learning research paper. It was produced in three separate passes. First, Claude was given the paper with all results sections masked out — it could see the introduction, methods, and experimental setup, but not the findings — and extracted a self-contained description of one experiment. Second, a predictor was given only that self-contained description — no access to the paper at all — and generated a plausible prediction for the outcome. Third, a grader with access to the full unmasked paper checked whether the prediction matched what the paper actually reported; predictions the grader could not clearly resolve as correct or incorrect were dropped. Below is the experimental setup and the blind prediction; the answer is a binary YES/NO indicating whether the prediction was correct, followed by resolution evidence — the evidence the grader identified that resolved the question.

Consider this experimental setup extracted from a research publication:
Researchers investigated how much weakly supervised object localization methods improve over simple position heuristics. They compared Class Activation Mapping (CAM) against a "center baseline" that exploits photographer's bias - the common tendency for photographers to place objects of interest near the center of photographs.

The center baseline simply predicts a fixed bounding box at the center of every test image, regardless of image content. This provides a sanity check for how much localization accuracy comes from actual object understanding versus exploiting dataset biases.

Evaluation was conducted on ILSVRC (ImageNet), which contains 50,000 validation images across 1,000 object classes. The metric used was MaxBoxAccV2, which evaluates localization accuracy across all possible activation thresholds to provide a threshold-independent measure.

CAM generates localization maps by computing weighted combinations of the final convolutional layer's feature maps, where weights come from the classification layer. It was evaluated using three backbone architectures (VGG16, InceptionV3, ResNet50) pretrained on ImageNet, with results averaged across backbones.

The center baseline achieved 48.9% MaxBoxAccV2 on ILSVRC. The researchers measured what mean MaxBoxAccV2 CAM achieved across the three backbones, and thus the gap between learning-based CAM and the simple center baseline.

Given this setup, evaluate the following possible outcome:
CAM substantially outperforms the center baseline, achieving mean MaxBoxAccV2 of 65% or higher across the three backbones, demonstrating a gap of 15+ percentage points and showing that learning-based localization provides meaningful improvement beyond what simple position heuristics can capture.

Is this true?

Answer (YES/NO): NO